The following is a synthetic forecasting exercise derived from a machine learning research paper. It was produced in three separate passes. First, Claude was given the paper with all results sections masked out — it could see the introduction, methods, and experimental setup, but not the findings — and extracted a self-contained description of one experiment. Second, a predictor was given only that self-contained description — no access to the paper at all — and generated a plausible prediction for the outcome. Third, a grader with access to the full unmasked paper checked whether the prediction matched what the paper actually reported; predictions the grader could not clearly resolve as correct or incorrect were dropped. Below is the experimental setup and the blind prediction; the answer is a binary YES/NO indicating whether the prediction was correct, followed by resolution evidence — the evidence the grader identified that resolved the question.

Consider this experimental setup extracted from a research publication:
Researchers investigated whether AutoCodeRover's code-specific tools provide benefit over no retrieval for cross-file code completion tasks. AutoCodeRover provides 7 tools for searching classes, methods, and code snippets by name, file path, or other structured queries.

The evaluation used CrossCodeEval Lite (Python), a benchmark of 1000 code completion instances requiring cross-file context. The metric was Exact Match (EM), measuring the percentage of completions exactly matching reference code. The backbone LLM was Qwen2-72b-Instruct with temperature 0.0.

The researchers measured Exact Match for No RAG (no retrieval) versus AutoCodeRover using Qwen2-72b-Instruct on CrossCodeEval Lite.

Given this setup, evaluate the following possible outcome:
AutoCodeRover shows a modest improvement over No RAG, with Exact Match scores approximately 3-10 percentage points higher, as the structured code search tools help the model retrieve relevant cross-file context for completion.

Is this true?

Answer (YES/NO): NO